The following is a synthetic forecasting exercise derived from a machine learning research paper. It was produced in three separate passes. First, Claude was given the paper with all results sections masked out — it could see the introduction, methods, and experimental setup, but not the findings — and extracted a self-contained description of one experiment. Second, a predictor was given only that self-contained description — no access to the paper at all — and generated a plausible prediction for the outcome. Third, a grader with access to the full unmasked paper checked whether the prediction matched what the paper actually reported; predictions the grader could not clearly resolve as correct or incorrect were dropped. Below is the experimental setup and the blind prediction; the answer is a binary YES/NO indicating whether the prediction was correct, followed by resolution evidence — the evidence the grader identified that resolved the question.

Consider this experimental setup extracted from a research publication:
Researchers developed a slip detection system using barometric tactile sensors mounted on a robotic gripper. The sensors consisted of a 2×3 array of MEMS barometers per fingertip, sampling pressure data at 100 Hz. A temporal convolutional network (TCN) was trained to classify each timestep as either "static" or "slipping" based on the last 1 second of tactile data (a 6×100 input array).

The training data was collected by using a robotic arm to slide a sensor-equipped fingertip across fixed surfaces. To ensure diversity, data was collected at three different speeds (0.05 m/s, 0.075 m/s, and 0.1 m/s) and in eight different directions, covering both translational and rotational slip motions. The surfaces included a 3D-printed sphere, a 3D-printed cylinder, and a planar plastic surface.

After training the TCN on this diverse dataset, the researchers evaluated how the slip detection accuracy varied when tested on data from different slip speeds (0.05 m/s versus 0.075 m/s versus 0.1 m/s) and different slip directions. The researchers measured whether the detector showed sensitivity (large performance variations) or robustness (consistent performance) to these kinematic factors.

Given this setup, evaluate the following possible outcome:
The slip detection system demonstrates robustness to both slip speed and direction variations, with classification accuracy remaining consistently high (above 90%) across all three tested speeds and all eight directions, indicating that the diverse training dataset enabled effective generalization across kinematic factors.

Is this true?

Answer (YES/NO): NO